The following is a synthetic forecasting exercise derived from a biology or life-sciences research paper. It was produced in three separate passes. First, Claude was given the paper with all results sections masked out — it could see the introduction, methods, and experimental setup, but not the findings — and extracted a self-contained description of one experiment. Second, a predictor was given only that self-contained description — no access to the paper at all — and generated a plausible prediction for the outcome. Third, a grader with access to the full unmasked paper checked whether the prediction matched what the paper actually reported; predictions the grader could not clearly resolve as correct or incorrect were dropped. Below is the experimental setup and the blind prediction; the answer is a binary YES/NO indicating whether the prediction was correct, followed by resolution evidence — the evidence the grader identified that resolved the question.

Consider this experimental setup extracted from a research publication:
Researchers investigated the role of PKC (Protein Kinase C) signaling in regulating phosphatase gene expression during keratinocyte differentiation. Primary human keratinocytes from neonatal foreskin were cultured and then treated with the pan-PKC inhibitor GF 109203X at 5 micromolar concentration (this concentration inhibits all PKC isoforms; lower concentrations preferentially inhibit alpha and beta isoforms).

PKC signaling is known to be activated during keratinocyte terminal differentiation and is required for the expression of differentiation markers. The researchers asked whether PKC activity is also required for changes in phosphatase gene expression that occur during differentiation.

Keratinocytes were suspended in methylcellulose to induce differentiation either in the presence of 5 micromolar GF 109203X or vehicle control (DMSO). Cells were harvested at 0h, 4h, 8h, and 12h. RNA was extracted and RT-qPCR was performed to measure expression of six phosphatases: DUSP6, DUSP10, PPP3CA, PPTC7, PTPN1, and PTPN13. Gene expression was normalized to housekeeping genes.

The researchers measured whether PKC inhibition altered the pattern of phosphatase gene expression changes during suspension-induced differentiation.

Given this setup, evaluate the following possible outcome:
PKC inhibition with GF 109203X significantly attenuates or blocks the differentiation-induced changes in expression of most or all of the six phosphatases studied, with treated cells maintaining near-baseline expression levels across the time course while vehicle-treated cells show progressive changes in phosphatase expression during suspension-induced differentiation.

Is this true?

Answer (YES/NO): NO